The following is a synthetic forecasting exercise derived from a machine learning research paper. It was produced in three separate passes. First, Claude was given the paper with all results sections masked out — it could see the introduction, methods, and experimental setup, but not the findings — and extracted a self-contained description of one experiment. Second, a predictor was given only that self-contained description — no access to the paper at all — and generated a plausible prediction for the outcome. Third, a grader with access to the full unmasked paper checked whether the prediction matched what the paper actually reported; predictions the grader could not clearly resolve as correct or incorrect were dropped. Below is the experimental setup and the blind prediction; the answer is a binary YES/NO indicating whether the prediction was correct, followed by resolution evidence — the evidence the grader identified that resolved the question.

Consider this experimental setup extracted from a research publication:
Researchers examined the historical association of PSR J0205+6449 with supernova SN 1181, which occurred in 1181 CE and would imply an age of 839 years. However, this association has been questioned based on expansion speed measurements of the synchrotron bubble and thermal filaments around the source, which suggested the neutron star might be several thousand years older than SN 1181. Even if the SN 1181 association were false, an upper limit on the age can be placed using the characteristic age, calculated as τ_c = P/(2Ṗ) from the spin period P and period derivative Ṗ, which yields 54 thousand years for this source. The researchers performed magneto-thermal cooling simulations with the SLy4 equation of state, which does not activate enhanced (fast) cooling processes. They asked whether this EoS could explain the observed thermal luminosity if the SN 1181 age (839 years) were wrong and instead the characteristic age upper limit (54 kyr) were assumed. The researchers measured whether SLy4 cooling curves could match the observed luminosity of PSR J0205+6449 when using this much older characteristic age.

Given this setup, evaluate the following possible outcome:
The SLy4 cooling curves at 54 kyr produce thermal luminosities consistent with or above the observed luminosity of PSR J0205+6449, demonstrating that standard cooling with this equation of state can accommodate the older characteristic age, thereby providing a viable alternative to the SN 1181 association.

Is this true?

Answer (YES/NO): NO